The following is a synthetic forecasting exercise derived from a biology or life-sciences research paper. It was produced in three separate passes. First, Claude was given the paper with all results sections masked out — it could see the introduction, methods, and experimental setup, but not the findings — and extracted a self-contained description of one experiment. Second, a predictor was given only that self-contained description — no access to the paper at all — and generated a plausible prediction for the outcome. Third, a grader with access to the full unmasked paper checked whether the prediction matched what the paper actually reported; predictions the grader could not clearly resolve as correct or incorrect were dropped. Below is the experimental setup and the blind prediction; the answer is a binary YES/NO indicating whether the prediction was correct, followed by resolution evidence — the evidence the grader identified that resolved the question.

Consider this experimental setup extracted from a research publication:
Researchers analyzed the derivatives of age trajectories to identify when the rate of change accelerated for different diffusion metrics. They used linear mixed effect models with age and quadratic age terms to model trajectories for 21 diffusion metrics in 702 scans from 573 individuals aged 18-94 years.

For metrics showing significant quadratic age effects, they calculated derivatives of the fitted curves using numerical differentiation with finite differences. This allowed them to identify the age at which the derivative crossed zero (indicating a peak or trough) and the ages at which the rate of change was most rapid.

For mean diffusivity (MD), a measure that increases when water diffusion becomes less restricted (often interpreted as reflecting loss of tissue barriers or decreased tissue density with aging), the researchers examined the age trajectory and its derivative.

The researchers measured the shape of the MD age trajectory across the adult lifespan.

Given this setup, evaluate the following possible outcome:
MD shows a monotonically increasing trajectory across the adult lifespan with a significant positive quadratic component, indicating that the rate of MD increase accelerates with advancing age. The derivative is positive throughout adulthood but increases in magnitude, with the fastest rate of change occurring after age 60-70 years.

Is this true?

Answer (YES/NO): NO